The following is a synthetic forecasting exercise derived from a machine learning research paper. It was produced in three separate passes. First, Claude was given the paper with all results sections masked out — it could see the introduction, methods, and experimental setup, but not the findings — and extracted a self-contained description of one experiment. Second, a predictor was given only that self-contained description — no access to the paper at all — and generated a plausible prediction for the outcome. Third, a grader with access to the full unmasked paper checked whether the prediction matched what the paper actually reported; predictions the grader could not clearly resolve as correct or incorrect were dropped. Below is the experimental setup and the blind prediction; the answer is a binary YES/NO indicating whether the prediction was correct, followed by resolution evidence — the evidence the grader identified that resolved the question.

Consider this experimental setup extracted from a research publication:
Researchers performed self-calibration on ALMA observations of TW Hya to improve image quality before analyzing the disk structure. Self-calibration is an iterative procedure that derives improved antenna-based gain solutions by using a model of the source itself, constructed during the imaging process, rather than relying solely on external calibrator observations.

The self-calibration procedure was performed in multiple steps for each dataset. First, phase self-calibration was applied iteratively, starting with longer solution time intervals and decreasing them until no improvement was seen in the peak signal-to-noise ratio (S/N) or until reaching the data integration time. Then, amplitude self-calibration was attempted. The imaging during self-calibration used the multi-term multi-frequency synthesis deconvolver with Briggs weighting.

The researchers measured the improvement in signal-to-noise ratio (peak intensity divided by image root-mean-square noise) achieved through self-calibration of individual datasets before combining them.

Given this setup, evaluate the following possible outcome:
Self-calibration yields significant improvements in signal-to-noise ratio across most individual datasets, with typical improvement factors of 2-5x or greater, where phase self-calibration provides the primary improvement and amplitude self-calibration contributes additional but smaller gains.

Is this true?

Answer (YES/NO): NO